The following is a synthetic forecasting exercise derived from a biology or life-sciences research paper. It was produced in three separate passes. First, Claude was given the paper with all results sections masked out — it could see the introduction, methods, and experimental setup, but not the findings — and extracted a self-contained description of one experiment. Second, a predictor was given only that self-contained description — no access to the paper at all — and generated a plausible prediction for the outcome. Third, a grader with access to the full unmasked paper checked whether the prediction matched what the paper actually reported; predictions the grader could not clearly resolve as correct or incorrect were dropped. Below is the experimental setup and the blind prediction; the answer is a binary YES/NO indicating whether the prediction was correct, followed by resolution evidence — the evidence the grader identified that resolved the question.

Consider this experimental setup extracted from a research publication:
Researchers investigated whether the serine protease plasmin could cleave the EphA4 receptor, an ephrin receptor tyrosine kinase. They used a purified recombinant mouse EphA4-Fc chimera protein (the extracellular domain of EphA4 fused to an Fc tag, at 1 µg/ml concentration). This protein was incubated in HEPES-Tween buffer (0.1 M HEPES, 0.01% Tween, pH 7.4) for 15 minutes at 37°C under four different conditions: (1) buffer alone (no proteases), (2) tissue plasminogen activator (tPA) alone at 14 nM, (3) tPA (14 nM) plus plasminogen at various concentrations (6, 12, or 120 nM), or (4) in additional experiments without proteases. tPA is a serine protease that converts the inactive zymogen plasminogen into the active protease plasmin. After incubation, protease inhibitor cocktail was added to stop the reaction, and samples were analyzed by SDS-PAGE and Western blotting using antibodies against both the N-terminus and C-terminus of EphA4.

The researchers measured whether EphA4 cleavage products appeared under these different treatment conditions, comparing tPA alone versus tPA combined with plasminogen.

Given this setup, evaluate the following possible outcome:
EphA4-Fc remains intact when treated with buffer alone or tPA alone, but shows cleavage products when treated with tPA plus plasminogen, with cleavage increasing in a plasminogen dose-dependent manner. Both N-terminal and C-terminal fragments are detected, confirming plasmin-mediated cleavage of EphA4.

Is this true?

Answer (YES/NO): NO